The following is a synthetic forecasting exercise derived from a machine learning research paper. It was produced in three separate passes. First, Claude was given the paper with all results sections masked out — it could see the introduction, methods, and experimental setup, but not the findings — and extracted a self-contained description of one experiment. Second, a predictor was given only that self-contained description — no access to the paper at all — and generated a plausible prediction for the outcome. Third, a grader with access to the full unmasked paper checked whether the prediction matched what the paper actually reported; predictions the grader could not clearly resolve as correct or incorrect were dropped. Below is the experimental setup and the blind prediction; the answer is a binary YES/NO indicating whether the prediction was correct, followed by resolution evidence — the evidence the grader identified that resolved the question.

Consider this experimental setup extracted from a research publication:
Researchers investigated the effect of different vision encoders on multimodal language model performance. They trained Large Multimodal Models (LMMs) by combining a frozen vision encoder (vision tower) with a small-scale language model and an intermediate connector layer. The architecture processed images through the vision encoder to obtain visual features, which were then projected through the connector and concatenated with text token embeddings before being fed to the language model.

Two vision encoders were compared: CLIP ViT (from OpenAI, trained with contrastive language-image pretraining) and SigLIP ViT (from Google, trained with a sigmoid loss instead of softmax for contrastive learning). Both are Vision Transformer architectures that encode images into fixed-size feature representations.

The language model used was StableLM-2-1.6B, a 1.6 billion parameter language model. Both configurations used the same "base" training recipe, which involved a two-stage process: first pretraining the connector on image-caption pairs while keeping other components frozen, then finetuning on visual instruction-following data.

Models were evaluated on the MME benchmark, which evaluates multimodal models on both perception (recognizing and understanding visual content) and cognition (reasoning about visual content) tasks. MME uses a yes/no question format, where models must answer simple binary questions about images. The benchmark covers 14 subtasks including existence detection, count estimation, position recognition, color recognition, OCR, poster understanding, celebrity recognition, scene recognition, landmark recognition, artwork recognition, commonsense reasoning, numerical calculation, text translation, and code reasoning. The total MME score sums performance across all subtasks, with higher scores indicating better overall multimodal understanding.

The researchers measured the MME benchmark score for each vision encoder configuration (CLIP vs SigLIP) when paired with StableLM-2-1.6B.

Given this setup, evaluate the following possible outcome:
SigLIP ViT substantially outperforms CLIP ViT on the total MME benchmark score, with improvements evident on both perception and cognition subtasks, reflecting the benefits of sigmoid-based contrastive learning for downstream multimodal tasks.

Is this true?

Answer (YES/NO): NO